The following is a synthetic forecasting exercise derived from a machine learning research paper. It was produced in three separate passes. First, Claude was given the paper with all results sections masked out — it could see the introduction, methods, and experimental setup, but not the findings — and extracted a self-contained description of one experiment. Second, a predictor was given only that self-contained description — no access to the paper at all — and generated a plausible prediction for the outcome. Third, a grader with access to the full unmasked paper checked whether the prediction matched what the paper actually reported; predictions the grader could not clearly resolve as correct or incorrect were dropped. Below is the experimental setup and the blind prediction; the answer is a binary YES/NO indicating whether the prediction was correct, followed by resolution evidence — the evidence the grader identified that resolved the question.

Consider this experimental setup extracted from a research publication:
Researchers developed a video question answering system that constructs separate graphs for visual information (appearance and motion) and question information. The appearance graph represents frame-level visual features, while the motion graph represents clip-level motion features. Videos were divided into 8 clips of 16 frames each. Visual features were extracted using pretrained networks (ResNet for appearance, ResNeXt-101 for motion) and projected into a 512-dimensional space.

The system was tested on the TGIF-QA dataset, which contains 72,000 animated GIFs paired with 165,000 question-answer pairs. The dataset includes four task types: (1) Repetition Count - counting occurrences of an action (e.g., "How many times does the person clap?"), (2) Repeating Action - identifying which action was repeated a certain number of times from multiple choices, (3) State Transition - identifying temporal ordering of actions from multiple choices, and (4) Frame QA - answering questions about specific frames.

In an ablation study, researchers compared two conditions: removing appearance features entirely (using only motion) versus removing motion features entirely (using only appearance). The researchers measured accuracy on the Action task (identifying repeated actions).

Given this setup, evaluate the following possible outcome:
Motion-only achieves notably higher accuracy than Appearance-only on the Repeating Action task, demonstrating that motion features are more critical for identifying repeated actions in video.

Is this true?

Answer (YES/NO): YES